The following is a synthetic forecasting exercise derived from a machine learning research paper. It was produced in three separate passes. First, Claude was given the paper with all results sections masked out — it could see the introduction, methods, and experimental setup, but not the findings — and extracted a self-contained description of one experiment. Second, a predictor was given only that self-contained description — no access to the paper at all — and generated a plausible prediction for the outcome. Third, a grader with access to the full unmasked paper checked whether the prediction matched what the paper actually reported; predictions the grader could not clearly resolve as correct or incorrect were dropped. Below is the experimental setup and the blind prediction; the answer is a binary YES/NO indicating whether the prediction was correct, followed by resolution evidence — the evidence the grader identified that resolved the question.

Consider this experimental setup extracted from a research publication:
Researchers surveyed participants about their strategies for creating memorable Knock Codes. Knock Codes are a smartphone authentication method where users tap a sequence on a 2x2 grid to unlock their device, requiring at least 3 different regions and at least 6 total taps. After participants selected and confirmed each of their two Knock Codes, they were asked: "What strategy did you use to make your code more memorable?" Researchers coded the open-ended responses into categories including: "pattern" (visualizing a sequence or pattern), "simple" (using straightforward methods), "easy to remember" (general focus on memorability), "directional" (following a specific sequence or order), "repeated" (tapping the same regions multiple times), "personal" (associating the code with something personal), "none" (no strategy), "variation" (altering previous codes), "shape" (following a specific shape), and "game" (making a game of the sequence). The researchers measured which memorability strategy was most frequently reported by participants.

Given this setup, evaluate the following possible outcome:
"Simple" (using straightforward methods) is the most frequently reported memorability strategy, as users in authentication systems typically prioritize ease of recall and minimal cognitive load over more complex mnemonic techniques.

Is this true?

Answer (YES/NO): NO